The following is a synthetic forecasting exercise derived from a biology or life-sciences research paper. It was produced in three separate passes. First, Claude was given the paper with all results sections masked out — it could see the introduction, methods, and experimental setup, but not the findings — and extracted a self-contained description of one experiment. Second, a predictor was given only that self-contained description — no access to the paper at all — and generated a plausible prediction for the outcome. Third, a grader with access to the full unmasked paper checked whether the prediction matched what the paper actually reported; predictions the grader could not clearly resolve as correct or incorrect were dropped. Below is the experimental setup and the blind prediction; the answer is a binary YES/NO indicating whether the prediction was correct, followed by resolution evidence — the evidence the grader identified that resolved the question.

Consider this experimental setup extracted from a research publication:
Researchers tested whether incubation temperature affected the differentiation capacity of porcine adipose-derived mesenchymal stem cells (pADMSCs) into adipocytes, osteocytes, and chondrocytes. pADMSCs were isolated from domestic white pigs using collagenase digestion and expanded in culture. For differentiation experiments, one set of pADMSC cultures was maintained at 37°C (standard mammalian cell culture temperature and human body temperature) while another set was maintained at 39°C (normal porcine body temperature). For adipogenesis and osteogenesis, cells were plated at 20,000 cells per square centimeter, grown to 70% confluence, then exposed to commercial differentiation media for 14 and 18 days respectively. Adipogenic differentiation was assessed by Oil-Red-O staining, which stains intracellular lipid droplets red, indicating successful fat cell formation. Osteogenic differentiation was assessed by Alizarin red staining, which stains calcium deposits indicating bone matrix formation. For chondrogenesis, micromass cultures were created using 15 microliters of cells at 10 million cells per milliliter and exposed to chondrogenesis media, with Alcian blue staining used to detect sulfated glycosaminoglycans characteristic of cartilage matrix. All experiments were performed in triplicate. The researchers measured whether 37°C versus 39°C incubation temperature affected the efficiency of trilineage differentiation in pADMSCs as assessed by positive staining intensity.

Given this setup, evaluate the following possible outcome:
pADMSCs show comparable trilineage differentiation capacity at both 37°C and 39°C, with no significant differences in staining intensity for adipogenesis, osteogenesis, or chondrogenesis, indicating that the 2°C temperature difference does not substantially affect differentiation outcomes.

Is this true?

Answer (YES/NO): NO